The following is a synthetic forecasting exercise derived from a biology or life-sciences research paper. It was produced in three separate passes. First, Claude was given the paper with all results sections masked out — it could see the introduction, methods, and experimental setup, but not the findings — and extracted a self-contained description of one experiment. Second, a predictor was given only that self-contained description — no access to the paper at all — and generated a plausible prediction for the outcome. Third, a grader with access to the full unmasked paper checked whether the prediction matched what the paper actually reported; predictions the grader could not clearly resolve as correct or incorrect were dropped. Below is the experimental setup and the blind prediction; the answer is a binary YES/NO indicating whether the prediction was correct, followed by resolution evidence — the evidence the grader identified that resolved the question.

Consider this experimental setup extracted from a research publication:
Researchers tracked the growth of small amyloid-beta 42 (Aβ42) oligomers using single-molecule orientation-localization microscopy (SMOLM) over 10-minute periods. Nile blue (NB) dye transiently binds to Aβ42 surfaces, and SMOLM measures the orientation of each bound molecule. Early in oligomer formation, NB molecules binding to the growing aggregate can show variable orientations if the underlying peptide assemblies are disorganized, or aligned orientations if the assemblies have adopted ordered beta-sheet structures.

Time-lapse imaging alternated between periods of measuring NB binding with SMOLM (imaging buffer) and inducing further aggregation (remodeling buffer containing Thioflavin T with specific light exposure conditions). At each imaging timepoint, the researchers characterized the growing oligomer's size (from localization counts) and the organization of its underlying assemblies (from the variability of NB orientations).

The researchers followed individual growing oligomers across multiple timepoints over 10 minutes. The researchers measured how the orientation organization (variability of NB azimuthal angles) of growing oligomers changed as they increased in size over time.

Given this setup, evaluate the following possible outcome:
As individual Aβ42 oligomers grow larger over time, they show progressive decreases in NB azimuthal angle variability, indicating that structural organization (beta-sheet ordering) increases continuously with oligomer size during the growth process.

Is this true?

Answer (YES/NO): NO